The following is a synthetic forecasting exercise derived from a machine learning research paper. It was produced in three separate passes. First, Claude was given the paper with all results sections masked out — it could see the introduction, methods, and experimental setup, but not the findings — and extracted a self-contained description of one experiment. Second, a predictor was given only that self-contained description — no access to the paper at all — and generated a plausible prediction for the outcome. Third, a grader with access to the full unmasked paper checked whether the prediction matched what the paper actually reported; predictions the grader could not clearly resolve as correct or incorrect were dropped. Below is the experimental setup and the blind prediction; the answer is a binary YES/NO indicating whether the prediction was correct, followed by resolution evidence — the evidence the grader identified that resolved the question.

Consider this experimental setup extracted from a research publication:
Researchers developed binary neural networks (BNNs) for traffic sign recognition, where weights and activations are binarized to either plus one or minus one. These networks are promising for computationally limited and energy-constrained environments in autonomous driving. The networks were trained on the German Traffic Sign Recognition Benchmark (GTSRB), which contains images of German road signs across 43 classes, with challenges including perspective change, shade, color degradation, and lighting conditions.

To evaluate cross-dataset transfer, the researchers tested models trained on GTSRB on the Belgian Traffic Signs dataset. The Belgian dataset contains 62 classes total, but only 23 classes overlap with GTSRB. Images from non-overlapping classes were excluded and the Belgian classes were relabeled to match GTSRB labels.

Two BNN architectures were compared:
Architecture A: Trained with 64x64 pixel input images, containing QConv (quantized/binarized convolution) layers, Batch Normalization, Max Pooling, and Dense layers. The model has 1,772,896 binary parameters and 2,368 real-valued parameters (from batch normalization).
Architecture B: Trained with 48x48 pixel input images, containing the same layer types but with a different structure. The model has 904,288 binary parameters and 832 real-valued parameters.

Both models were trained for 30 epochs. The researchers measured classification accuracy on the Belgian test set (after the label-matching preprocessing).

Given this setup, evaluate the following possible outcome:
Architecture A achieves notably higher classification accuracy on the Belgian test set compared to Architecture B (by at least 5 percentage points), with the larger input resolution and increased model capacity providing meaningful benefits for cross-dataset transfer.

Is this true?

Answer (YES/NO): NO